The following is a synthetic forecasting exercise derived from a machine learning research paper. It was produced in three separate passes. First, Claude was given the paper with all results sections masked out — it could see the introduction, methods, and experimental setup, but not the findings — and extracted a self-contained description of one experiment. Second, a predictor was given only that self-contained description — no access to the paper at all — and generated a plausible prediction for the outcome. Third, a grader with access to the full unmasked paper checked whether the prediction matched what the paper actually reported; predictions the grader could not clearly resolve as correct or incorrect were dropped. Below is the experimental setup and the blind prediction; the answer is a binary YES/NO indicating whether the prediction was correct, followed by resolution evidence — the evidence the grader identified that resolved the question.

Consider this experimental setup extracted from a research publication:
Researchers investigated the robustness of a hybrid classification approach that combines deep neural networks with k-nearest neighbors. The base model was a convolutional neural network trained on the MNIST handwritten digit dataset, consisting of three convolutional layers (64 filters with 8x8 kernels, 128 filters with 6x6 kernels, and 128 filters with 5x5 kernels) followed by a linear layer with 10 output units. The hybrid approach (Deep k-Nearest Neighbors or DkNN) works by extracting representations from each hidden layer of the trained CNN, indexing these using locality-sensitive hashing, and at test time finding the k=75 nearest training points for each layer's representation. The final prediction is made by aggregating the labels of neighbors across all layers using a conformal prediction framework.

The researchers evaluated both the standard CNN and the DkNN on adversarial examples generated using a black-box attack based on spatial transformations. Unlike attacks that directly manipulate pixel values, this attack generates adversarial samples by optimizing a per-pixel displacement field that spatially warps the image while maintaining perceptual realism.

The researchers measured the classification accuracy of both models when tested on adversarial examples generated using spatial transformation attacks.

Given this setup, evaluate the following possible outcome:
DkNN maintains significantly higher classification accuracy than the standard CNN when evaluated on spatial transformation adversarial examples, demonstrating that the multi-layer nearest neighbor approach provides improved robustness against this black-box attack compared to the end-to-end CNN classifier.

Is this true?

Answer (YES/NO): NO